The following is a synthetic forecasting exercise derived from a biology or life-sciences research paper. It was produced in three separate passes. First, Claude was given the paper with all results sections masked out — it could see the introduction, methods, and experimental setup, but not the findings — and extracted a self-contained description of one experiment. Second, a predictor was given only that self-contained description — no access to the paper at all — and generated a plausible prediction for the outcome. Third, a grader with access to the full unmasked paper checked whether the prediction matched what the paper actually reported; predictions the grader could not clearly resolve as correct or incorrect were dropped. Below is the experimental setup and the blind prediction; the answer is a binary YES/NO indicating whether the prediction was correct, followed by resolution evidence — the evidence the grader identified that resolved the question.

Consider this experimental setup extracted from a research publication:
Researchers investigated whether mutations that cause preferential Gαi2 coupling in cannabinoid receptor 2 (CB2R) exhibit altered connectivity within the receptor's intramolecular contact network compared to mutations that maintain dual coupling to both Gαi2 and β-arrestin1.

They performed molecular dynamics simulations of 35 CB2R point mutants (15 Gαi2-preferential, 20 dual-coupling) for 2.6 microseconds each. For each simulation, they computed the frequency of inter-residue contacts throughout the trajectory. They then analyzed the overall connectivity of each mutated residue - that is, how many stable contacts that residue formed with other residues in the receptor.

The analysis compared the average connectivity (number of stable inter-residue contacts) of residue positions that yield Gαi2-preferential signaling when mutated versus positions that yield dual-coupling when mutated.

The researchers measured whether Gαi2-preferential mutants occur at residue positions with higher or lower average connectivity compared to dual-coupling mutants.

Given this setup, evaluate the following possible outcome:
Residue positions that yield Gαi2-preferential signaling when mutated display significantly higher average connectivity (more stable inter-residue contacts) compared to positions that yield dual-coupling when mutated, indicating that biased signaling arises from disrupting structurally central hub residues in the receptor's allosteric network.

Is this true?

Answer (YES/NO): YES